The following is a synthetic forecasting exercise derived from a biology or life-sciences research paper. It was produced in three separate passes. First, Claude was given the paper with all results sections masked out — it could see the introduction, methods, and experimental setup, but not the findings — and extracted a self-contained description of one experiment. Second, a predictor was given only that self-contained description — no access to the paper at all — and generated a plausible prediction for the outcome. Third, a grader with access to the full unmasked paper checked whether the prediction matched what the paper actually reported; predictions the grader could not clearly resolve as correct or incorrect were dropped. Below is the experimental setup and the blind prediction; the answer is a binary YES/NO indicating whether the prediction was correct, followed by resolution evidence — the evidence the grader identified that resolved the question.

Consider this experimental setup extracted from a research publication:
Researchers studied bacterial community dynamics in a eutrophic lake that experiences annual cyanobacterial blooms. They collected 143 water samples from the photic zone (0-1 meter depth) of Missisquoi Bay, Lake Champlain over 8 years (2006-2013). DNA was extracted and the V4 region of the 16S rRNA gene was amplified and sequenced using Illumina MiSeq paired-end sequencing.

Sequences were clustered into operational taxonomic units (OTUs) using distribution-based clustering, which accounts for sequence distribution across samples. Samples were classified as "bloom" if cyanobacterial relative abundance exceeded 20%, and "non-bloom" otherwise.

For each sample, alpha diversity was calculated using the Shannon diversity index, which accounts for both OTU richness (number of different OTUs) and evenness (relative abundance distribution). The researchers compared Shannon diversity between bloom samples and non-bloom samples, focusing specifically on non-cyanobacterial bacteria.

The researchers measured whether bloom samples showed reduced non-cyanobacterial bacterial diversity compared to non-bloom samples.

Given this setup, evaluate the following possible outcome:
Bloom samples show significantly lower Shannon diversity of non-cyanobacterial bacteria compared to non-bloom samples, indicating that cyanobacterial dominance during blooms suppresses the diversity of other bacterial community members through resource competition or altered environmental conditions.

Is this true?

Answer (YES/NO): NO